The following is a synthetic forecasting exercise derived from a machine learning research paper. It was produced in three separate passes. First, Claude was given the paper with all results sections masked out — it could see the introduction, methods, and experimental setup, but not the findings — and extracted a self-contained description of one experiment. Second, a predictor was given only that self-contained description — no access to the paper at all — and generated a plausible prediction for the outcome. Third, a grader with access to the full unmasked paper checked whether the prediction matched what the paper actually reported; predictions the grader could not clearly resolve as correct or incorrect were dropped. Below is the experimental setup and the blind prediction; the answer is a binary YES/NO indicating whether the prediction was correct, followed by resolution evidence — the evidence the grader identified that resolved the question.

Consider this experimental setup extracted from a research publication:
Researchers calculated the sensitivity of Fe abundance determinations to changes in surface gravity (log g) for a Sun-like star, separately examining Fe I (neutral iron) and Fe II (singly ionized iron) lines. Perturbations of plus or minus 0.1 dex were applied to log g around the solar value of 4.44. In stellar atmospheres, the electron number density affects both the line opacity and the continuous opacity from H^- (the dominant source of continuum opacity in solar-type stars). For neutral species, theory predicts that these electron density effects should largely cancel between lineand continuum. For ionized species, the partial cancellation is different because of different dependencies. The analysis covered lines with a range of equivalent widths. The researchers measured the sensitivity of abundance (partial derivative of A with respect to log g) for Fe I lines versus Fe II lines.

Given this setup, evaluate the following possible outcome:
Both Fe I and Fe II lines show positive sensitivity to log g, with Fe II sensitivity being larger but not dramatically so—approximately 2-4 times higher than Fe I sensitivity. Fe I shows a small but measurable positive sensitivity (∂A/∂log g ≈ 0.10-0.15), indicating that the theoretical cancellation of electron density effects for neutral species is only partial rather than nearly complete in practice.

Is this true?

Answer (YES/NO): NO